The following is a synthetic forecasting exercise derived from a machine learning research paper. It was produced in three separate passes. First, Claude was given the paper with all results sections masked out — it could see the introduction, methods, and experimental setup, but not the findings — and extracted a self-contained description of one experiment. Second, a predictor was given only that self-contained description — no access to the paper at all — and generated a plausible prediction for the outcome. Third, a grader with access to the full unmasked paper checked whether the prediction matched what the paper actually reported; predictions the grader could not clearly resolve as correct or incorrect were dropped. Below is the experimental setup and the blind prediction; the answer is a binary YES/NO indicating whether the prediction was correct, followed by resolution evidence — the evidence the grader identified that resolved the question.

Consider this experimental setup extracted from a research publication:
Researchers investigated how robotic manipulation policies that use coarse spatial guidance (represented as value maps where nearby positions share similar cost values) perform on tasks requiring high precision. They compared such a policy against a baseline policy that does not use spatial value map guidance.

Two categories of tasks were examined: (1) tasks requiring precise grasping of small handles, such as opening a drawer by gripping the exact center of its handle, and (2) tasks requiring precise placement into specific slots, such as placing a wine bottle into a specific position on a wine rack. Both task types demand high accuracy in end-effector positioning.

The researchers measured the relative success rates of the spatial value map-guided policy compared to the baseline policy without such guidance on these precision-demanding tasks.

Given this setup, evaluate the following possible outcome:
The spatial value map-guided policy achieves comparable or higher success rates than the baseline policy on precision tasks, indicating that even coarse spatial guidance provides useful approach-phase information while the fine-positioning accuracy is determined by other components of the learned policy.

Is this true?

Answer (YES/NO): NO